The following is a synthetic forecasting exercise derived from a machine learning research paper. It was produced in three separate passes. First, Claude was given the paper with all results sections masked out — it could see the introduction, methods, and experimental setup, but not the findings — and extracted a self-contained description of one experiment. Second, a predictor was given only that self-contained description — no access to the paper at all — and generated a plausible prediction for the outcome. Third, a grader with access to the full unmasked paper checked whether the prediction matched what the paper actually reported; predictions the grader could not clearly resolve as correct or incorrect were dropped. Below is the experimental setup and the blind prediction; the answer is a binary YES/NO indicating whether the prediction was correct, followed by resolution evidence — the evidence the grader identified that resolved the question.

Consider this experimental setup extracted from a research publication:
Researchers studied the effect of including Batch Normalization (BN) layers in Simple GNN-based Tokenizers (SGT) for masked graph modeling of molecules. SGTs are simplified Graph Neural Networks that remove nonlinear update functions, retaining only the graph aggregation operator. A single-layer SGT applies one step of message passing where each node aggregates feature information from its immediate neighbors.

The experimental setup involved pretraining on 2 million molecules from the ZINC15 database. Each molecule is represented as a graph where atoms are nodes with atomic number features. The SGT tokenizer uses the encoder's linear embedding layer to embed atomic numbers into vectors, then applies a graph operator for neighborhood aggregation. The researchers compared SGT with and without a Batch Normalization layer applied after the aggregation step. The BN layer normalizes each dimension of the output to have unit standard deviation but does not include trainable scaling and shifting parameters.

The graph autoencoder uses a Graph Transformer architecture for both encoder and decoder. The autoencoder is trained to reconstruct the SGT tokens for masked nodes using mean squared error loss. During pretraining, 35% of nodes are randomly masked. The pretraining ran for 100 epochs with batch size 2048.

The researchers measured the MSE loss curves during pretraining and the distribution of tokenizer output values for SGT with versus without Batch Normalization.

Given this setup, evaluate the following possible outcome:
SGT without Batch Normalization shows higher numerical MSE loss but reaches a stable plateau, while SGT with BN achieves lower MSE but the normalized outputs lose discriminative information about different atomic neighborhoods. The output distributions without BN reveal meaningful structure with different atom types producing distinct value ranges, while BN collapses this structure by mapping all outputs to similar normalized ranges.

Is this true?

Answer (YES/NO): NO